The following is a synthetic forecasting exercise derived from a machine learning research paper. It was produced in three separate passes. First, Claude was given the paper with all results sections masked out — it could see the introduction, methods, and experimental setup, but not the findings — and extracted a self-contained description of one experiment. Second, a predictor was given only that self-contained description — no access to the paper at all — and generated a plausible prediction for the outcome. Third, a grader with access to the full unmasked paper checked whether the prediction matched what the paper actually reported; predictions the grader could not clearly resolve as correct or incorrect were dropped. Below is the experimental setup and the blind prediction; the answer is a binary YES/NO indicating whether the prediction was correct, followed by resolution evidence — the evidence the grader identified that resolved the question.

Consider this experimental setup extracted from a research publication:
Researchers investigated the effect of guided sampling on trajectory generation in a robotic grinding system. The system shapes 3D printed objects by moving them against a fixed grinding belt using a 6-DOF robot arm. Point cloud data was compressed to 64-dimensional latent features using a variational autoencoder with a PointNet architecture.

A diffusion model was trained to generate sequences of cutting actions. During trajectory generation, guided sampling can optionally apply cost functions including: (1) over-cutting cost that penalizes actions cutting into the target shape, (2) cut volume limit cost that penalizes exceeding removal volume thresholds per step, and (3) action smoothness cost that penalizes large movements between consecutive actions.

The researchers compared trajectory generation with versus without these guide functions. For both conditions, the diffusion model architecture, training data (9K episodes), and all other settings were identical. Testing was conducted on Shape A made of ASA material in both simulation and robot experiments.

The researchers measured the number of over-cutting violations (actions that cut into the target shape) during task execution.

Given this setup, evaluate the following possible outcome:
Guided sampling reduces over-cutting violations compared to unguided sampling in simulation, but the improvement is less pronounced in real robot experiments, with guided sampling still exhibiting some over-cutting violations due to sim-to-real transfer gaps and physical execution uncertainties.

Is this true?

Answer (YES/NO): NO